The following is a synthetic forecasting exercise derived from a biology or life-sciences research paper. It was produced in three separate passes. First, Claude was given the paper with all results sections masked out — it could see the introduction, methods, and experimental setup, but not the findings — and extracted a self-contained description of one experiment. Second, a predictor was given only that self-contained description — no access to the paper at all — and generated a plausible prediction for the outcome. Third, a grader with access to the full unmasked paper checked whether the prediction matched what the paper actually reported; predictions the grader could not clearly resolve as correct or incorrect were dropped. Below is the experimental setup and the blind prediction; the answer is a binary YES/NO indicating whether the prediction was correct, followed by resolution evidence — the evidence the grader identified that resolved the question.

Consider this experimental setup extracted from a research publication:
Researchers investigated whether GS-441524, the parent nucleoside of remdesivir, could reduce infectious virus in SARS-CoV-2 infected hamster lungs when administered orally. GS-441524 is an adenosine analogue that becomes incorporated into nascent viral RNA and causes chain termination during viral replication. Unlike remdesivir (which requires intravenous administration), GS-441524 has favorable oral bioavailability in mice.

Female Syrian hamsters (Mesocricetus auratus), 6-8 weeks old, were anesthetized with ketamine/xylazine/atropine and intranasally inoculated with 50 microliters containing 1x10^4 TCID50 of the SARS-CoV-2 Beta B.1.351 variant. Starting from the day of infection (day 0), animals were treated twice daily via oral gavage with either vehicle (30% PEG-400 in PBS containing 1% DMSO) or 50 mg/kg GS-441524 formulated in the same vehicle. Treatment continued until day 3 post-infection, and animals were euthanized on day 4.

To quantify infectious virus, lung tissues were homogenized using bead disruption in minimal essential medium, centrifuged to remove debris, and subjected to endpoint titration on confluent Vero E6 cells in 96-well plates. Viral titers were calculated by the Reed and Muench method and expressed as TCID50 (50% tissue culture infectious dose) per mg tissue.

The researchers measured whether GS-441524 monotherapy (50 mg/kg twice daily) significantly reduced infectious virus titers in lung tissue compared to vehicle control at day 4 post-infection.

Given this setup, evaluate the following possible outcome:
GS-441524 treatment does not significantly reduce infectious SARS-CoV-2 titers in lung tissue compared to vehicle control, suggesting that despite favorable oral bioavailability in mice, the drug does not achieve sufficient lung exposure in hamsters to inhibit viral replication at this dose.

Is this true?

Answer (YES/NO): NO